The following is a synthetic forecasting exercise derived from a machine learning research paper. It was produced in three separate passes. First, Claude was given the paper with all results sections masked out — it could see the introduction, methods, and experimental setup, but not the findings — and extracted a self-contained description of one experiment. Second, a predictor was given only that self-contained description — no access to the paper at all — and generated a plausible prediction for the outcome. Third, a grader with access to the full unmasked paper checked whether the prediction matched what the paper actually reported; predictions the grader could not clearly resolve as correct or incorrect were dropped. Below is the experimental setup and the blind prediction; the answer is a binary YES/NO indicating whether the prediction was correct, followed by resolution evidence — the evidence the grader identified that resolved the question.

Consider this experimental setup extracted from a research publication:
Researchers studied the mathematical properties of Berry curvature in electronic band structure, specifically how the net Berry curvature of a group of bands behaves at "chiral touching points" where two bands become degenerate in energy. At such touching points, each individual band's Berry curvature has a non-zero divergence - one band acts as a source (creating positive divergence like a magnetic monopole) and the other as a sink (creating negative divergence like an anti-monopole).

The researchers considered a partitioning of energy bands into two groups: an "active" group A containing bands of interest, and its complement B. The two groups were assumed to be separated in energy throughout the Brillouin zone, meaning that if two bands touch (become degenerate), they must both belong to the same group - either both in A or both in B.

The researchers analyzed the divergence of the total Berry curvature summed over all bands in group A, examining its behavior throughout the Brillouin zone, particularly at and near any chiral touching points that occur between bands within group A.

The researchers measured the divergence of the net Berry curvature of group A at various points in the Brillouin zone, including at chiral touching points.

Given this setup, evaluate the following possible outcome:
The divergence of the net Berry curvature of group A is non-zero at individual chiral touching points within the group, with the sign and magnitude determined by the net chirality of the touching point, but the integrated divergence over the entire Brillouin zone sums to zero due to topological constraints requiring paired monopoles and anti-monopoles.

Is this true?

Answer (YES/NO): NO